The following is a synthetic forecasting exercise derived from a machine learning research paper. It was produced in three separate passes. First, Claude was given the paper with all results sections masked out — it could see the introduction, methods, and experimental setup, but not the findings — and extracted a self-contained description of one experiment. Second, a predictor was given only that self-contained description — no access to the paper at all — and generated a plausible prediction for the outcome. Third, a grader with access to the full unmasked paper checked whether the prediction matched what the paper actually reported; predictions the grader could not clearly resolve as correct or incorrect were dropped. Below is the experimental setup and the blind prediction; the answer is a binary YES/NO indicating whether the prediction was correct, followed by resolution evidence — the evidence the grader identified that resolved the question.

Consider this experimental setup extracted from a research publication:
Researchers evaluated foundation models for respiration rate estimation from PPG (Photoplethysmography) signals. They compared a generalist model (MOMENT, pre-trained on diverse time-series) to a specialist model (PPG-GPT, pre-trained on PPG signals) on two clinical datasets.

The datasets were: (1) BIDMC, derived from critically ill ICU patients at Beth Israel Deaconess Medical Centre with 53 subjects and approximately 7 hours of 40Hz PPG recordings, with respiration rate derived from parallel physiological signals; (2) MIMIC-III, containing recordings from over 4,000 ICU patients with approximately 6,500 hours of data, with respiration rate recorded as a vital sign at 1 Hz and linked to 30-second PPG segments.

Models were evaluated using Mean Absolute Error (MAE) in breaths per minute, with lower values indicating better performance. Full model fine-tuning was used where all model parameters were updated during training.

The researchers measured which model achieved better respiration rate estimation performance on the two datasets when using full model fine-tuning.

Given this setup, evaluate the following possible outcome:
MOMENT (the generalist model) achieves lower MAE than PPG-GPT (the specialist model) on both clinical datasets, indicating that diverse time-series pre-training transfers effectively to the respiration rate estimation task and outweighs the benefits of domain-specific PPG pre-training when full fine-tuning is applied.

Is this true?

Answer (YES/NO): NO